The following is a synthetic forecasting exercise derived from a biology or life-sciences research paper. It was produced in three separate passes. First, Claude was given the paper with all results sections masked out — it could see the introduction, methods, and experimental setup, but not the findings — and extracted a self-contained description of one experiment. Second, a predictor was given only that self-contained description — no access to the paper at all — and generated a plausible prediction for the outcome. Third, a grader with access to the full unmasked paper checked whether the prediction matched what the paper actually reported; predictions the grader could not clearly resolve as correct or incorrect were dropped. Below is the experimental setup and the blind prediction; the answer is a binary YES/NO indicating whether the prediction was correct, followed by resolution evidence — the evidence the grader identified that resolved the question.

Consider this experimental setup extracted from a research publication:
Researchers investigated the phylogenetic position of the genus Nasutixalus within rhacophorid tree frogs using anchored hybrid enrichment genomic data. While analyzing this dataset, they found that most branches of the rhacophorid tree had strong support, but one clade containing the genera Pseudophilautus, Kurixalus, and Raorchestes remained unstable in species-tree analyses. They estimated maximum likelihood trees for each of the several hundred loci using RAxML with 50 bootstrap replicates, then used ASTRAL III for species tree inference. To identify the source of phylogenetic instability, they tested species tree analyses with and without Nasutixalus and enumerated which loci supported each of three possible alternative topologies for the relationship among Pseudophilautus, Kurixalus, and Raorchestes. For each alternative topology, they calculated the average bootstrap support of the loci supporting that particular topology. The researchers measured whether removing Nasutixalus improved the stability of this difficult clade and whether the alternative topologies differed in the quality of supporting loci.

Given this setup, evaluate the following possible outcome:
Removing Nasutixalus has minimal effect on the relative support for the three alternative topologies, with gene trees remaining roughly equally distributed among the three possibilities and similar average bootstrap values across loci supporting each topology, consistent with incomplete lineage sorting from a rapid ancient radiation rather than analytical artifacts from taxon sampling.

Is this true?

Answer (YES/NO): NO